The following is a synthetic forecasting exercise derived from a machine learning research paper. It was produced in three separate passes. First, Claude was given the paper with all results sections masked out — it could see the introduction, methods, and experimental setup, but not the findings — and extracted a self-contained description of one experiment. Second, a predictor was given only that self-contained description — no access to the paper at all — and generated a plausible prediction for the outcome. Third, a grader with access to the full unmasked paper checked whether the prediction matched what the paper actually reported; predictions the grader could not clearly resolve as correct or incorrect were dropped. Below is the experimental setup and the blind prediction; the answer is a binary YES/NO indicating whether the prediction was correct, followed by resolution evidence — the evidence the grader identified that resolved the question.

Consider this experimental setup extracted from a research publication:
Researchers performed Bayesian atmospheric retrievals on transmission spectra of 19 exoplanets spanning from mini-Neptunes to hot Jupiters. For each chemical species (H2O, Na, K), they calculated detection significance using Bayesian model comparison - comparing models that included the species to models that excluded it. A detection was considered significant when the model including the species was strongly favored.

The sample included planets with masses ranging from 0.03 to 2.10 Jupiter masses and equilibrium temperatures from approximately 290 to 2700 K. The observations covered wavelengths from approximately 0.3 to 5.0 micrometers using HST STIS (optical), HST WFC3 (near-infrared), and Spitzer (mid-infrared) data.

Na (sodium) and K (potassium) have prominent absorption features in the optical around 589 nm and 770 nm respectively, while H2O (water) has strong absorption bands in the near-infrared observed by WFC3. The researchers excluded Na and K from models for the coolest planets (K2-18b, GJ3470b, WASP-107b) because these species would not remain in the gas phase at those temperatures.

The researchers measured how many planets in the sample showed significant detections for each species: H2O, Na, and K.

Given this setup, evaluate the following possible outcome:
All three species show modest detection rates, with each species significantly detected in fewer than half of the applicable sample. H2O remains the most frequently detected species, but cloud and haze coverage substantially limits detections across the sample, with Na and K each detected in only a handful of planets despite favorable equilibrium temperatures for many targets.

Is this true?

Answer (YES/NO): NO